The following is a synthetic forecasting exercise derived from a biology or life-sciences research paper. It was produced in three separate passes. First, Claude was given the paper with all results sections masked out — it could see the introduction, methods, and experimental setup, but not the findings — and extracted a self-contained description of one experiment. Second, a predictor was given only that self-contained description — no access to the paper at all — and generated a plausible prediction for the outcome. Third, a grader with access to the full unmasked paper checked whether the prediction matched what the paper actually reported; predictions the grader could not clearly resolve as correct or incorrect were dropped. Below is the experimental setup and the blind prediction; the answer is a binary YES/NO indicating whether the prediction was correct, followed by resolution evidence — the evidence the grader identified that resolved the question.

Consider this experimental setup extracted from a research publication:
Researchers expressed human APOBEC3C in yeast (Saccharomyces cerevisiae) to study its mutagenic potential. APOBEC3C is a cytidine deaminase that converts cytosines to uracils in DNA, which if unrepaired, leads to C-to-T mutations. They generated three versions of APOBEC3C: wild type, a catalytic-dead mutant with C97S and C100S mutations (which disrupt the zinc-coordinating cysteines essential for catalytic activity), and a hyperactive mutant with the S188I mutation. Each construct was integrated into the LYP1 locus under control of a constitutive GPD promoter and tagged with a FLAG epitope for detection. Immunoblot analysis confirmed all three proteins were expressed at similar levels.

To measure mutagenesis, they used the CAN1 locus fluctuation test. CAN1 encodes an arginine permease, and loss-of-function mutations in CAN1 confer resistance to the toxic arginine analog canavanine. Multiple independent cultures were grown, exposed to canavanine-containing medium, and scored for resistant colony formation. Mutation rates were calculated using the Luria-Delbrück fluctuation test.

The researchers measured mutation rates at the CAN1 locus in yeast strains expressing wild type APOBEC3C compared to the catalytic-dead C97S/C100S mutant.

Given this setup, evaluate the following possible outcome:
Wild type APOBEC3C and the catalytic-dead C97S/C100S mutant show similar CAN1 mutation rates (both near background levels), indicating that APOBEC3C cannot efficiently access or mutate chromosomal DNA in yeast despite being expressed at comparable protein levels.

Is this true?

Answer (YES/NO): NO